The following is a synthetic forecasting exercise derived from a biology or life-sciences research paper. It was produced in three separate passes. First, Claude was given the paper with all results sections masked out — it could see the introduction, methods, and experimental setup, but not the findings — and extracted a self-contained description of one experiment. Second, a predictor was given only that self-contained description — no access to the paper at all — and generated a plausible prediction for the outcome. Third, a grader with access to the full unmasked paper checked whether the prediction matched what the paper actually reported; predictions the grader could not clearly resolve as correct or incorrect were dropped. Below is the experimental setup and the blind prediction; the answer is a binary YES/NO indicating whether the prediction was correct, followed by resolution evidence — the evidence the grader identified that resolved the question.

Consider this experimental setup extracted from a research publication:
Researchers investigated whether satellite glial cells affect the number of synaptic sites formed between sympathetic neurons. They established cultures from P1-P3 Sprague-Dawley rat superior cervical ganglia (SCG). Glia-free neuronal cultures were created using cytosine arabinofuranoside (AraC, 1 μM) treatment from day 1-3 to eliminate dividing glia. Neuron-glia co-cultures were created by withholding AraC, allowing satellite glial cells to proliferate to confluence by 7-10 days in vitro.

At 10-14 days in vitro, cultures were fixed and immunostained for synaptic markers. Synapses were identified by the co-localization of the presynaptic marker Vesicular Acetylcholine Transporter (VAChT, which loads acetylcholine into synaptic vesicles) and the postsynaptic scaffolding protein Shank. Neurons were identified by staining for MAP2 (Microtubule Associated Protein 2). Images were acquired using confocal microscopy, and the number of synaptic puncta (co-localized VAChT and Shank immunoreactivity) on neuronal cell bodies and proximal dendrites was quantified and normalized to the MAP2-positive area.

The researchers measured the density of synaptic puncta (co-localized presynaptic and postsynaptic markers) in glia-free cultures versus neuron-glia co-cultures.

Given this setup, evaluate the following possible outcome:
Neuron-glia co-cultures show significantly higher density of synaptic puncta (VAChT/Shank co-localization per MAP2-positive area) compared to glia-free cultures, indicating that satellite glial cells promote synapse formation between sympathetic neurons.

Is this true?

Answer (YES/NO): YES